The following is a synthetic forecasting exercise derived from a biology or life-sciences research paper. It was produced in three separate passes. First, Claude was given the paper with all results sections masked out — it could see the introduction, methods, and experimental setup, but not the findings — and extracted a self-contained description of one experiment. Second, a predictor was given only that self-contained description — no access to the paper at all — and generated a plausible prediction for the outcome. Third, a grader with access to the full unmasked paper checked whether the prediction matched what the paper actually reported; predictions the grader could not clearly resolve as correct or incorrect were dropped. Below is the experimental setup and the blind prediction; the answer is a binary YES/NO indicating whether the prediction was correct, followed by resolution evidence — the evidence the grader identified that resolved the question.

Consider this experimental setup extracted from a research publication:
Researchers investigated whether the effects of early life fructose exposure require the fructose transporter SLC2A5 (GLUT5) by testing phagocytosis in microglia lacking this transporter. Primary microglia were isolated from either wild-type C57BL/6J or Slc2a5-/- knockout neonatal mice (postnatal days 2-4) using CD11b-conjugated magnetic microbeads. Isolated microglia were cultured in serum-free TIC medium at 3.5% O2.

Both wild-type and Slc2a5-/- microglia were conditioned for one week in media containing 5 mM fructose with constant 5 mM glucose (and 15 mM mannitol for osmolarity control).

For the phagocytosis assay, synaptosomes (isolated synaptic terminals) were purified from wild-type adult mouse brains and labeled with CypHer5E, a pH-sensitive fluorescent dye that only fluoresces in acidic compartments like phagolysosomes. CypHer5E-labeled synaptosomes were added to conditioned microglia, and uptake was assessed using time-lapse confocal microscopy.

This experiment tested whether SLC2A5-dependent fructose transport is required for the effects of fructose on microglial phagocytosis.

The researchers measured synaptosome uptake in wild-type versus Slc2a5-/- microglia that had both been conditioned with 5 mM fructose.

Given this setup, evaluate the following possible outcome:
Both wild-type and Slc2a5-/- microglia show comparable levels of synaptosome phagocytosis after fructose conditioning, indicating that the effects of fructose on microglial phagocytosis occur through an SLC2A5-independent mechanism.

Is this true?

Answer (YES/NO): NO